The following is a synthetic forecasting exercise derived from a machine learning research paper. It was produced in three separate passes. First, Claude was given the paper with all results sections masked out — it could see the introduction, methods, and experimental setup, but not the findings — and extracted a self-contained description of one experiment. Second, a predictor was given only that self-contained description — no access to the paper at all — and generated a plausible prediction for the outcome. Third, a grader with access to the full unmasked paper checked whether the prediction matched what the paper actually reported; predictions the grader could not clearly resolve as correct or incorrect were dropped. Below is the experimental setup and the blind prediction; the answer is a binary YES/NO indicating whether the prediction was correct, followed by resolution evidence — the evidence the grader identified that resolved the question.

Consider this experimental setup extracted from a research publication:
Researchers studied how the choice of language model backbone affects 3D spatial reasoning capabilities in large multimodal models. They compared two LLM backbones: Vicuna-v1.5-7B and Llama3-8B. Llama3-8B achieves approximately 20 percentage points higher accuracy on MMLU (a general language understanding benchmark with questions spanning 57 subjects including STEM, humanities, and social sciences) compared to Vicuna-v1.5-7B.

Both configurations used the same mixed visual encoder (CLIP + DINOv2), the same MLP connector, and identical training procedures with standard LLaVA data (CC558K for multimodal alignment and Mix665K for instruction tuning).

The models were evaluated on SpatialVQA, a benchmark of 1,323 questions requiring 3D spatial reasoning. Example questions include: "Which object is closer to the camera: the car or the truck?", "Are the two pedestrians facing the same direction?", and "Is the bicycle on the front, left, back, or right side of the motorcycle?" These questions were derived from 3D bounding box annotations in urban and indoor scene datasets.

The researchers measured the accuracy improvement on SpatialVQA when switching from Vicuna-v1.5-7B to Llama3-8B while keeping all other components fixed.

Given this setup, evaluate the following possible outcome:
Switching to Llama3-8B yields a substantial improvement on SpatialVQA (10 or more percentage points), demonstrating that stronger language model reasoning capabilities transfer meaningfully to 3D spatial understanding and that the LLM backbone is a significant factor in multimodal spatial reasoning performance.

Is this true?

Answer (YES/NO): NO